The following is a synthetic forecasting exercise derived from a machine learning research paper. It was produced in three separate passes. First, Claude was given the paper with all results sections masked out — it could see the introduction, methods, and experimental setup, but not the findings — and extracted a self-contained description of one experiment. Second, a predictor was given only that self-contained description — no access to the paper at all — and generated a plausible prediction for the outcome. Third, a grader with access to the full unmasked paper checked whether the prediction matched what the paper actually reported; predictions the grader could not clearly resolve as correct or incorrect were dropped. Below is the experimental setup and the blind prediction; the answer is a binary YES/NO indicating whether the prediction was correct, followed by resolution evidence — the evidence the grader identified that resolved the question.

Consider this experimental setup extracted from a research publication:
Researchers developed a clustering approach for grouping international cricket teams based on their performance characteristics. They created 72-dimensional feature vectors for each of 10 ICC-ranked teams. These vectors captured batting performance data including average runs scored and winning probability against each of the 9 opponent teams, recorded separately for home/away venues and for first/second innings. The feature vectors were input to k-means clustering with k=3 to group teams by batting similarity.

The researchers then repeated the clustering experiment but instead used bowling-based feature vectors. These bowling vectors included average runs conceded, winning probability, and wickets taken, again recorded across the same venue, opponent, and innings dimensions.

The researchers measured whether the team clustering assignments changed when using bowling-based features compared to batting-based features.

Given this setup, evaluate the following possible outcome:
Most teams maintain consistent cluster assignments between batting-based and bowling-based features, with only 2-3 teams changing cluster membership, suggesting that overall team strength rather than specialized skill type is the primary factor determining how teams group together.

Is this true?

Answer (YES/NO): NO